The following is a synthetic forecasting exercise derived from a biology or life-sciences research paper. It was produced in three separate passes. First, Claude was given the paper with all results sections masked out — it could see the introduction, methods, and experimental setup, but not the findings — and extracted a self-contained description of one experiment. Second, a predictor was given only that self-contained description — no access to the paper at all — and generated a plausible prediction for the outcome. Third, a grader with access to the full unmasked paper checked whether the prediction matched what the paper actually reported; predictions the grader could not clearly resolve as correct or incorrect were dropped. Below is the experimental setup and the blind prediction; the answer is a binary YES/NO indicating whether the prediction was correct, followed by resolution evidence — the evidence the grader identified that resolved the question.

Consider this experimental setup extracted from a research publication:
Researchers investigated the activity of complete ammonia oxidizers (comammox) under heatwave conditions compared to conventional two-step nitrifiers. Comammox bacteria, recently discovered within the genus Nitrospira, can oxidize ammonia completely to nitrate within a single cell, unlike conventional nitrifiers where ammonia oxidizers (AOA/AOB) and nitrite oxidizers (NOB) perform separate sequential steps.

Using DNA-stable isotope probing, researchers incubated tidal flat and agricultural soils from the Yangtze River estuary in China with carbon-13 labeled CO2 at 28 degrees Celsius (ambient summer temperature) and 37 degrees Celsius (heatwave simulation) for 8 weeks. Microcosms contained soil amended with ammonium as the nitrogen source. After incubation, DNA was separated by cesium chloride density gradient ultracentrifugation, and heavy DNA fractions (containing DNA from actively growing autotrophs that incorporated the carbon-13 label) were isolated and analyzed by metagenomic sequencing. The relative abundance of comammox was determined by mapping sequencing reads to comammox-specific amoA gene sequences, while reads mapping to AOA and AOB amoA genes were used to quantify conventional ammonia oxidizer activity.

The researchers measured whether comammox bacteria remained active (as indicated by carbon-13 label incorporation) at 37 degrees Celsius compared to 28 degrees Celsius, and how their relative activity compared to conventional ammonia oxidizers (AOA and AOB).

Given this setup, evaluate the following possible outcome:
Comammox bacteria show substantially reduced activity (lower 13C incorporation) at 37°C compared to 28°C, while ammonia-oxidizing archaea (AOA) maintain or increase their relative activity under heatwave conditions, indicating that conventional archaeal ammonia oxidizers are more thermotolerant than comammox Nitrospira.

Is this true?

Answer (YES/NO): YES